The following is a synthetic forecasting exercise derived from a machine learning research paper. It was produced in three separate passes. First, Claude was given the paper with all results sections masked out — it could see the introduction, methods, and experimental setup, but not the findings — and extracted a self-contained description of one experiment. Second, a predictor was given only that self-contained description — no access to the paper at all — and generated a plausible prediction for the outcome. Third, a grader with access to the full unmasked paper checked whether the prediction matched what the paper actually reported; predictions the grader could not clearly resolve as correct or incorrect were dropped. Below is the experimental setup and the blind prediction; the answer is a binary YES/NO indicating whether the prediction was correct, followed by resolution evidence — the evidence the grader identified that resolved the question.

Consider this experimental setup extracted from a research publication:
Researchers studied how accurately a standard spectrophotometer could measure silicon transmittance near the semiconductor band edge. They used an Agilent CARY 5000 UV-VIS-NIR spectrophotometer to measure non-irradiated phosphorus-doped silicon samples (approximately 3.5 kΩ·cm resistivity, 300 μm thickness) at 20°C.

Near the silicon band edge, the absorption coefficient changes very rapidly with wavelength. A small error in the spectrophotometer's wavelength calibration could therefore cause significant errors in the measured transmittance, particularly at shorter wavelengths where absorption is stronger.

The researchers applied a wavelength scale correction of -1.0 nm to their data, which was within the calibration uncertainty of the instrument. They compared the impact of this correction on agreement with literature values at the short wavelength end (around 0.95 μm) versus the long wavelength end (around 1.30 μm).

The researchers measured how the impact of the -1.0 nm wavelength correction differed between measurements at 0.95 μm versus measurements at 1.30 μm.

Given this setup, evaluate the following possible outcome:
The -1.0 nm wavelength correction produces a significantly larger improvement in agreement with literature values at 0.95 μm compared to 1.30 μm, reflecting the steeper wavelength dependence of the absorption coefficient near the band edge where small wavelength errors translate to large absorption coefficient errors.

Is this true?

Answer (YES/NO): YES